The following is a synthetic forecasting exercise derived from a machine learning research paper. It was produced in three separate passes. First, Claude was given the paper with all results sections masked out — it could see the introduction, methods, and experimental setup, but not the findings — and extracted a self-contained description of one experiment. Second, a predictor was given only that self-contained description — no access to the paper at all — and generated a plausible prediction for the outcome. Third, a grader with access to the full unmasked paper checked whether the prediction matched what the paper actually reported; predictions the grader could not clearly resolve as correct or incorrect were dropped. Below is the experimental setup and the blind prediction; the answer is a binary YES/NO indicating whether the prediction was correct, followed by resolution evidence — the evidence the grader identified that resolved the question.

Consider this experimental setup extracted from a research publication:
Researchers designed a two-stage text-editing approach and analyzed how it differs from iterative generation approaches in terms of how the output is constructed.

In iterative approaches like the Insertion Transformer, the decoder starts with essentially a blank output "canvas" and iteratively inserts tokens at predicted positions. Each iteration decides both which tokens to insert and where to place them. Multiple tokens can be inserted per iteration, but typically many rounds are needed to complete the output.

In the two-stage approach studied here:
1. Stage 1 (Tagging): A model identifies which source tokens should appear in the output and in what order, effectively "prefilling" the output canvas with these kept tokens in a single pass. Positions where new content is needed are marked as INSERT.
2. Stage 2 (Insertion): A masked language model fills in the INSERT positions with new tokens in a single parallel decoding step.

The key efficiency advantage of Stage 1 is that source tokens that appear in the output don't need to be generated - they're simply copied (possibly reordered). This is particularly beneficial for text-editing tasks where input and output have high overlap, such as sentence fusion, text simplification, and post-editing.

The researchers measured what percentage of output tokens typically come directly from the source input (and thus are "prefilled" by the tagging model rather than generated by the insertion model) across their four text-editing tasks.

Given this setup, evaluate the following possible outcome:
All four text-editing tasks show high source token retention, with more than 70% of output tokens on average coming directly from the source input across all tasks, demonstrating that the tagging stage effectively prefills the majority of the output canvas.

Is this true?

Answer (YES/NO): YES